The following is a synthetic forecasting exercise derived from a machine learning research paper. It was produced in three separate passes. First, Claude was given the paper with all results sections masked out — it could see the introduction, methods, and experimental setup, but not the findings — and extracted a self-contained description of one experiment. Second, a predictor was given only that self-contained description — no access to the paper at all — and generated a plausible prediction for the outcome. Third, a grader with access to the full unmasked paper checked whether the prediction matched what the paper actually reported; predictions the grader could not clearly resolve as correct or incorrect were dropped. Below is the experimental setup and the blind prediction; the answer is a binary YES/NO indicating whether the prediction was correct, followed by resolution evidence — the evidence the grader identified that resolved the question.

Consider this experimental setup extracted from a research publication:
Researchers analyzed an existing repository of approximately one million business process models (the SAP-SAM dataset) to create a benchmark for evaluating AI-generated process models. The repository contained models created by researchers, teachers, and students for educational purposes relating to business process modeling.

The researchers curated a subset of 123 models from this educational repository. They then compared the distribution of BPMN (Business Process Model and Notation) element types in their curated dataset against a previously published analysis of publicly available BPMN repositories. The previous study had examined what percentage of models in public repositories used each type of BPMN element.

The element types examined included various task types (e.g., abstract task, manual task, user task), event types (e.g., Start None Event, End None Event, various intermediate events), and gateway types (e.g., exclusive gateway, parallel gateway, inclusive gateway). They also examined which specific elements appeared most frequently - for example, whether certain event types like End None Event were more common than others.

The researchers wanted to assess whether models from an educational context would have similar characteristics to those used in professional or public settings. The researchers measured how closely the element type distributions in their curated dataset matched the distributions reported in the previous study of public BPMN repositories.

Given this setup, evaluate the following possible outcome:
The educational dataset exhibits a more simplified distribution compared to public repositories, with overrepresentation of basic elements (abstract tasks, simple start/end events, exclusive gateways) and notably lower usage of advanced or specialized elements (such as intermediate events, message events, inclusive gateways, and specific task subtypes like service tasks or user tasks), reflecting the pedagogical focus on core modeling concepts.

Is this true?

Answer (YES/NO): NO